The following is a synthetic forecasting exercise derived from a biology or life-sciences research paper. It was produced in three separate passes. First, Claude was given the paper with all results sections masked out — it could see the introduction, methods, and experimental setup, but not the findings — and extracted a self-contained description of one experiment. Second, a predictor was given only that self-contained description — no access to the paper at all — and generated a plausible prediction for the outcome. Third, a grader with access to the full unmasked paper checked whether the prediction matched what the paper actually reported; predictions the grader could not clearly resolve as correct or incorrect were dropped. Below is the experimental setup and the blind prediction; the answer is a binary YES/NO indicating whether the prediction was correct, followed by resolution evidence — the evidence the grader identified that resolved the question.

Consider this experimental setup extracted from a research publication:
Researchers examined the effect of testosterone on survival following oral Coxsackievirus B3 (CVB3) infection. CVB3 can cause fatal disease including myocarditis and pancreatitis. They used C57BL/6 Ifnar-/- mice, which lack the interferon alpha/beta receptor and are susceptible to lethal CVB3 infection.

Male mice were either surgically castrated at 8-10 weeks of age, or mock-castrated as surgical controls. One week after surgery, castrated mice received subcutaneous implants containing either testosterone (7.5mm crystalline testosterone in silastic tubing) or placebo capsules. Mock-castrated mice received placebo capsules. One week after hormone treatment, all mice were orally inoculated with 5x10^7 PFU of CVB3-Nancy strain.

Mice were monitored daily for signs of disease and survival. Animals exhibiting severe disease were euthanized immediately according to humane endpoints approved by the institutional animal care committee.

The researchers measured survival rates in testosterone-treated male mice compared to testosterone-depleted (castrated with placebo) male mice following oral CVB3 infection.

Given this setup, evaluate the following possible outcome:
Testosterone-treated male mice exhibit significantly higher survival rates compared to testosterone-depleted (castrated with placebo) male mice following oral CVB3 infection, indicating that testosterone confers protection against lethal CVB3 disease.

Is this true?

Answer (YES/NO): NO